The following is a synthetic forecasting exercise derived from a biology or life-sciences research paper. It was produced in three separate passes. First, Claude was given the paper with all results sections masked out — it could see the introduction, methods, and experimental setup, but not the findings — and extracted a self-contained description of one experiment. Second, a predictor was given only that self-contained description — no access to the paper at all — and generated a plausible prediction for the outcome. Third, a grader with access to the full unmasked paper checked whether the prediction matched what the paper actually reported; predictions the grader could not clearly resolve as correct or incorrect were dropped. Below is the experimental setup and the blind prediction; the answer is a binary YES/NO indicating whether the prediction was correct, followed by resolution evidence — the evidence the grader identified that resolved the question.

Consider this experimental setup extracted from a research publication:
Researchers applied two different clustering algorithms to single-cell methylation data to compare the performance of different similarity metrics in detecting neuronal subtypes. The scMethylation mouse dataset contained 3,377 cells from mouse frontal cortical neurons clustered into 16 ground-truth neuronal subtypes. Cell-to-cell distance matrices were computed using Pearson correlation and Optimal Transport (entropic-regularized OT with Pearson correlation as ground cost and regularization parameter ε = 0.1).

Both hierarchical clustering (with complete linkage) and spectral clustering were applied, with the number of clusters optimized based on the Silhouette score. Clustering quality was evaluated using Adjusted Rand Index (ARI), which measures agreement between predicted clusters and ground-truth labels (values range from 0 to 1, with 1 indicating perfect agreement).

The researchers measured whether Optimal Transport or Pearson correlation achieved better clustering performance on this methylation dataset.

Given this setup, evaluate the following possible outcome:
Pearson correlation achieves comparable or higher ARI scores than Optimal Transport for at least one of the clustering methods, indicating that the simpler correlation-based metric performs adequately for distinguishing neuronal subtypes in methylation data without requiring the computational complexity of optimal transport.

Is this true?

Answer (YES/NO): YES